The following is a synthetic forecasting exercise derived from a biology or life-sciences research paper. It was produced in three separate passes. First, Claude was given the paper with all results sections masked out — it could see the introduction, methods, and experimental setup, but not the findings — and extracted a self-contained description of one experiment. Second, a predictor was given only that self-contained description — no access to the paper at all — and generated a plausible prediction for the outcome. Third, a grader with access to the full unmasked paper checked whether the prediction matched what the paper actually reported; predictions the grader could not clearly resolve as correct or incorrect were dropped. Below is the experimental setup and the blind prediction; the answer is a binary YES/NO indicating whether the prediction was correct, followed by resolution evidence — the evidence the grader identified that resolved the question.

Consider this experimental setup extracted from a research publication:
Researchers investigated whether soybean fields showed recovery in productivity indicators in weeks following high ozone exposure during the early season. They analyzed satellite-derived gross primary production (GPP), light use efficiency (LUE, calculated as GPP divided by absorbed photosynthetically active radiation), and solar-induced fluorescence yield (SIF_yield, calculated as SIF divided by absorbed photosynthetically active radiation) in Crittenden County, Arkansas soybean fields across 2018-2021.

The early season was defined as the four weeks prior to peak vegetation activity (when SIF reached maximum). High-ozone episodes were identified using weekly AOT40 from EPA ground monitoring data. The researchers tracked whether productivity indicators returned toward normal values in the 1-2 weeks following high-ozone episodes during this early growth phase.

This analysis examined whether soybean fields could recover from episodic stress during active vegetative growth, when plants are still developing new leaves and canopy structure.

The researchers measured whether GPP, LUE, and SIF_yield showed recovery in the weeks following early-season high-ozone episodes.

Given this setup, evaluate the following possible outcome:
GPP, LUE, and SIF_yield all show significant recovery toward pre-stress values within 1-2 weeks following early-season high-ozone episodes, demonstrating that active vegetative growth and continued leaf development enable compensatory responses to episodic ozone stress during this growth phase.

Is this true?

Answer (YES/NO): NO